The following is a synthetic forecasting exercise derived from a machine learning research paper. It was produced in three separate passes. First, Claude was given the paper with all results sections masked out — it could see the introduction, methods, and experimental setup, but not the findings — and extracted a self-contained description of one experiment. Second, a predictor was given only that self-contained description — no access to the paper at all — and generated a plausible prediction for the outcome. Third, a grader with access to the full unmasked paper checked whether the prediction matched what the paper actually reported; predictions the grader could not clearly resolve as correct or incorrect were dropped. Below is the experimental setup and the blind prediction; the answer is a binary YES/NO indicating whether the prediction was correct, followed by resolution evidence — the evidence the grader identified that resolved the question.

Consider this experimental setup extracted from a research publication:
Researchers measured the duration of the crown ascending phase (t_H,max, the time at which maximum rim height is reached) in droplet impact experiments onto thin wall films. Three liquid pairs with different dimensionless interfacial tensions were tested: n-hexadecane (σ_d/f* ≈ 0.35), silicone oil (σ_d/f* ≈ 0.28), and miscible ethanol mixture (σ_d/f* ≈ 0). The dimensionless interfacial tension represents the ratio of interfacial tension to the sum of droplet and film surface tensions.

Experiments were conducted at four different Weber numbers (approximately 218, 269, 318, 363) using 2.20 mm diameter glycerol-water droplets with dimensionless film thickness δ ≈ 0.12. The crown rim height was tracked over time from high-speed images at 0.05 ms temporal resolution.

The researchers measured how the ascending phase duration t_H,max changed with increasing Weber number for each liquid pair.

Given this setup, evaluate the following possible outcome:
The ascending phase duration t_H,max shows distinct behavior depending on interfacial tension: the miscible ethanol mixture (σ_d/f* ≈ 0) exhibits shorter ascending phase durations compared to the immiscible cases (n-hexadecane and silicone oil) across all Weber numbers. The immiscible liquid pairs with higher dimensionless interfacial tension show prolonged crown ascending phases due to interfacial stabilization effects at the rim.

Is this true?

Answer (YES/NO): NO